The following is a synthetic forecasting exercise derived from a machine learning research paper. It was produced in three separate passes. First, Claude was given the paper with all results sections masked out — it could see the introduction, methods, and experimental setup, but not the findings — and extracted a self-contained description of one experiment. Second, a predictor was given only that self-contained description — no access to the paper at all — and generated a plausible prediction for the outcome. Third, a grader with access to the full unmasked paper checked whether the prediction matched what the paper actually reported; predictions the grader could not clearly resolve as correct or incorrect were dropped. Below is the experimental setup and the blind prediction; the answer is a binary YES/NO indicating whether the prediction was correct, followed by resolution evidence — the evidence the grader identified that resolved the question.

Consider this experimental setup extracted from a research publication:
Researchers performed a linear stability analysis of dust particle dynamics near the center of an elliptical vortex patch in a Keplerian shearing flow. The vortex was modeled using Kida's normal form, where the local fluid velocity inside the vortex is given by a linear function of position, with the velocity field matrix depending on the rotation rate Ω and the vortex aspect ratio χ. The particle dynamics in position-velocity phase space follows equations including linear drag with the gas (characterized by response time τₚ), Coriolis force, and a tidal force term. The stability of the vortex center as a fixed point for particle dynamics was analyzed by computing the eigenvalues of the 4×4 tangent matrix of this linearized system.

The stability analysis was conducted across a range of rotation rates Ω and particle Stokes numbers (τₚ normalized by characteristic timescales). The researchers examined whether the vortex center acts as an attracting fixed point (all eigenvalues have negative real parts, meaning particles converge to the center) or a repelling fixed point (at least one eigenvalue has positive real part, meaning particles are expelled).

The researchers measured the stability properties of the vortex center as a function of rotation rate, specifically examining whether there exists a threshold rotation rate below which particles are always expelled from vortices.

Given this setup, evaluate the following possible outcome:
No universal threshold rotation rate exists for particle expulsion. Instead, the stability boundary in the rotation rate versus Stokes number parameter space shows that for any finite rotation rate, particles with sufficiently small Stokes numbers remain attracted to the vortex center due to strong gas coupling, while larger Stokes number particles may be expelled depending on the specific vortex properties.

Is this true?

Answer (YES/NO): NO